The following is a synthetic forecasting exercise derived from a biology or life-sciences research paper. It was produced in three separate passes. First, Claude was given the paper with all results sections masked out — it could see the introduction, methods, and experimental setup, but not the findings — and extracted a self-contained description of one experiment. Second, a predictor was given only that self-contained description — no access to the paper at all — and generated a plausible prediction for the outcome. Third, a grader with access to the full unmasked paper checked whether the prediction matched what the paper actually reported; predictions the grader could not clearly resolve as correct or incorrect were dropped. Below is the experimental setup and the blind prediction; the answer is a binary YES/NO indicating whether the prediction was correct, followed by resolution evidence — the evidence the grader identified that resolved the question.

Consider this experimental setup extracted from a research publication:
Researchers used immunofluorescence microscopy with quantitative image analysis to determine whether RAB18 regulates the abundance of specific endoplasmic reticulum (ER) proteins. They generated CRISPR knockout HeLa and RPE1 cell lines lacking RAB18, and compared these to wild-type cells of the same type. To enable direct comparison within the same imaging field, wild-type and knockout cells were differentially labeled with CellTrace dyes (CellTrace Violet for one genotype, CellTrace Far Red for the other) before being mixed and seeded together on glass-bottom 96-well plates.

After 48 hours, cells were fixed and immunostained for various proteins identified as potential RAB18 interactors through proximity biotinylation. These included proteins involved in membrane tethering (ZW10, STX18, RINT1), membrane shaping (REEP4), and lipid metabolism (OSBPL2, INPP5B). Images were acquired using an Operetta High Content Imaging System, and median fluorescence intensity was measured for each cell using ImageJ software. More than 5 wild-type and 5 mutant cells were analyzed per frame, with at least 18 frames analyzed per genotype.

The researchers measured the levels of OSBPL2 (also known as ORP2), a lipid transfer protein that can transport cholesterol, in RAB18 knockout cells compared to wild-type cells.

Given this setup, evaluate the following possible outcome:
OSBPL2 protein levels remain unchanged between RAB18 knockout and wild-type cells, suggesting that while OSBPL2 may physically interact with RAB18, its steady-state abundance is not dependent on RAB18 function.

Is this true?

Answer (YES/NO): YES